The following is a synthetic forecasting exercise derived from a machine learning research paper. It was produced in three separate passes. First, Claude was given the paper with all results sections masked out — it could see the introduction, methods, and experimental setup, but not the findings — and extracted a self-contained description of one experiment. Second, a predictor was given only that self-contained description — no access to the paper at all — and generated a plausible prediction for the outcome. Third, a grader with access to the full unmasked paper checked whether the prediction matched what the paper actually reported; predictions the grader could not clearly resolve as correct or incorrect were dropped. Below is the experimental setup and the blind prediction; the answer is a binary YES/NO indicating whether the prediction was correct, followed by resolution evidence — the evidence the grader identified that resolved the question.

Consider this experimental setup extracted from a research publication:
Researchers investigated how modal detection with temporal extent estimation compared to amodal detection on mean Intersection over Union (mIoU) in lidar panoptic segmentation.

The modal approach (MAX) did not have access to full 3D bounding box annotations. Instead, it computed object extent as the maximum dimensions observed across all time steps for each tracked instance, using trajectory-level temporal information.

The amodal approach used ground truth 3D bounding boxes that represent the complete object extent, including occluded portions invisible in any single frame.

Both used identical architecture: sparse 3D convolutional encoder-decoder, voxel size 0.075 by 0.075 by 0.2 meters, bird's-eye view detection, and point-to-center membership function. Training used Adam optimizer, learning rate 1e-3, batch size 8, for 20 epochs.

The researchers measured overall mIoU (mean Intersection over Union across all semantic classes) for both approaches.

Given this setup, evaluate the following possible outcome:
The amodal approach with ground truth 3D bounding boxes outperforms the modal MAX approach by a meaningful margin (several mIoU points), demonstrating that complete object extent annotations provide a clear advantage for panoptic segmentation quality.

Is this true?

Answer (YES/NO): NO